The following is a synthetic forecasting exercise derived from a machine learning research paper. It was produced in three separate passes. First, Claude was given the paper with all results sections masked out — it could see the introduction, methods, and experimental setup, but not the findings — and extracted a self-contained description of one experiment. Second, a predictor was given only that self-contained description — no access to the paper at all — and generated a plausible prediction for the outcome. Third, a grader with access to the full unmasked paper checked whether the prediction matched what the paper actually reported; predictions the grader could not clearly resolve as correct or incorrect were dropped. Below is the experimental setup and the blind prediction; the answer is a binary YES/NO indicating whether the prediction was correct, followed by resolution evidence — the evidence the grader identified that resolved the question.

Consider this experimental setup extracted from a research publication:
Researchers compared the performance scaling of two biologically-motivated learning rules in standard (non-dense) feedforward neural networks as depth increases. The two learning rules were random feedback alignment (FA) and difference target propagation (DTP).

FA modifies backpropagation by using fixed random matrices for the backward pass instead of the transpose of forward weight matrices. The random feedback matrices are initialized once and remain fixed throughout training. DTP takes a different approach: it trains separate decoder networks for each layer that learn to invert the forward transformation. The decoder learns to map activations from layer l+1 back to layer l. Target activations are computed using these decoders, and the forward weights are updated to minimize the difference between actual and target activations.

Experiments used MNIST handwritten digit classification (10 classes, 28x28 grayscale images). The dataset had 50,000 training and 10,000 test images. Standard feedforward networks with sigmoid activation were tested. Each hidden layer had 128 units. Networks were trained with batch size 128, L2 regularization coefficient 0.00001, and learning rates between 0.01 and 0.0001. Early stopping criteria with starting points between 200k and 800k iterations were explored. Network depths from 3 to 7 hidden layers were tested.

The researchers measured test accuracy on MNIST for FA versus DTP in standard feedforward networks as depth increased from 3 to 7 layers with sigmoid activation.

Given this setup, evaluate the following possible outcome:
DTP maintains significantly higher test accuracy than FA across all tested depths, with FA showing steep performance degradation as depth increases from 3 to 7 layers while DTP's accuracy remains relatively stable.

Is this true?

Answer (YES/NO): NO